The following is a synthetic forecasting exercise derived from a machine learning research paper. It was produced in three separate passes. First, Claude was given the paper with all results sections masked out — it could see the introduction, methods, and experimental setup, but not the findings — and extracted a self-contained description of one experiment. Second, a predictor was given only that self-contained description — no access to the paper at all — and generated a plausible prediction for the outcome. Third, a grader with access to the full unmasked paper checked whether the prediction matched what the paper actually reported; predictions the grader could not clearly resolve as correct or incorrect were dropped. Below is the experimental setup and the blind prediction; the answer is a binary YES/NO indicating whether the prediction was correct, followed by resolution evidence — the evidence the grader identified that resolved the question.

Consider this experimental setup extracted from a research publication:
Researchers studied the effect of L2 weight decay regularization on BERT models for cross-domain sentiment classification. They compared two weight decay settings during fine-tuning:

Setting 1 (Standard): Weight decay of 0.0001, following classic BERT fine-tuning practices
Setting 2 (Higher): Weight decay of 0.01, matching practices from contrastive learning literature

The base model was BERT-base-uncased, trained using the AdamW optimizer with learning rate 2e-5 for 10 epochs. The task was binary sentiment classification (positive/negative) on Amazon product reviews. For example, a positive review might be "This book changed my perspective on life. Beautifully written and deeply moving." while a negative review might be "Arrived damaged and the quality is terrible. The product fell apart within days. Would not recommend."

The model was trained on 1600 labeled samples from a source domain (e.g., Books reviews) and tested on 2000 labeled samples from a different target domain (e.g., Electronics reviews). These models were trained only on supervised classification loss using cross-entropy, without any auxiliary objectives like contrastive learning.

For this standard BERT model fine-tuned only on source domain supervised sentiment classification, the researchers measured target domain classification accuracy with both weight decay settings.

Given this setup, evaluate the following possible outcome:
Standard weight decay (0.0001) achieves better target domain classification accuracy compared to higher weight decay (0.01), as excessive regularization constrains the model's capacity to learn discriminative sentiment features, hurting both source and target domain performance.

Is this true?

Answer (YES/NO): YES